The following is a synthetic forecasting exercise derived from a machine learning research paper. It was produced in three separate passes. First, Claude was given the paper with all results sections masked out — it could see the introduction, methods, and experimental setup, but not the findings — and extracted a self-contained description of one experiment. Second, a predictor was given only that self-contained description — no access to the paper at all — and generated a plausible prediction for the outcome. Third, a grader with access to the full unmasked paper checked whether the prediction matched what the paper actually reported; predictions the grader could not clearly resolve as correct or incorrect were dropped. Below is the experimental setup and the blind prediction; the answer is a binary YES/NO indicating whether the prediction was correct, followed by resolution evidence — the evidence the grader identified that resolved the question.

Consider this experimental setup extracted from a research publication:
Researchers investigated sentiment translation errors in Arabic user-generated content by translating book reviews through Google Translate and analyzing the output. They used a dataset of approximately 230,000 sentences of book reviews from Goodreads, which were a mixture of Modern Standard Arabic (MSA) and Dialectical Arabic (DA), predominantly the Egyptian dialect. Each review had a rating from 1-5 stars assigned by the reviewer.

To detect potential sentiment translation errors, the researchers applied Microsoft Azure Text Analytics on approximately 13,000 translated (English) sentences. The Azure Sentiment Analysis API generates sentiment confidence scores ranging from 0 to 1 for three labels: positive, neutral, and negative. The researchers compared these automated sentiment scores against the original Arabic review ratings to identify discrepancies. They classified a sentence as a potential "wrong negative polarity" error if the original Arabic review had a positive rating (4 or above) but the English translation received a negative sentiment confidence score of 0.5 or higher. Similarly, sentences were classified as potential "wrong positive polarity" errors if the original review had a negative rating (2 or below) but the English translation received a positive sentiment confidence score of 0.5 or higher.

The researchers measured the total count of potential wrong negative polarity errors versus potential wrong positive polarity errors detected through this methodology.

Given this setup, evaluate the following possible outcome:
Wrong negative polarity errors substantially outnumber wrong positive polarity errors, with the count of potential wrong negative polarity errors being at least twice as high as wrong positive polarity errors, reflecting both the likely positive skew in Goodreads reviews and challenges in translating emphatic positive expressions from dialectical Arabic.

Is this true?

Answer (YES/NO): YES